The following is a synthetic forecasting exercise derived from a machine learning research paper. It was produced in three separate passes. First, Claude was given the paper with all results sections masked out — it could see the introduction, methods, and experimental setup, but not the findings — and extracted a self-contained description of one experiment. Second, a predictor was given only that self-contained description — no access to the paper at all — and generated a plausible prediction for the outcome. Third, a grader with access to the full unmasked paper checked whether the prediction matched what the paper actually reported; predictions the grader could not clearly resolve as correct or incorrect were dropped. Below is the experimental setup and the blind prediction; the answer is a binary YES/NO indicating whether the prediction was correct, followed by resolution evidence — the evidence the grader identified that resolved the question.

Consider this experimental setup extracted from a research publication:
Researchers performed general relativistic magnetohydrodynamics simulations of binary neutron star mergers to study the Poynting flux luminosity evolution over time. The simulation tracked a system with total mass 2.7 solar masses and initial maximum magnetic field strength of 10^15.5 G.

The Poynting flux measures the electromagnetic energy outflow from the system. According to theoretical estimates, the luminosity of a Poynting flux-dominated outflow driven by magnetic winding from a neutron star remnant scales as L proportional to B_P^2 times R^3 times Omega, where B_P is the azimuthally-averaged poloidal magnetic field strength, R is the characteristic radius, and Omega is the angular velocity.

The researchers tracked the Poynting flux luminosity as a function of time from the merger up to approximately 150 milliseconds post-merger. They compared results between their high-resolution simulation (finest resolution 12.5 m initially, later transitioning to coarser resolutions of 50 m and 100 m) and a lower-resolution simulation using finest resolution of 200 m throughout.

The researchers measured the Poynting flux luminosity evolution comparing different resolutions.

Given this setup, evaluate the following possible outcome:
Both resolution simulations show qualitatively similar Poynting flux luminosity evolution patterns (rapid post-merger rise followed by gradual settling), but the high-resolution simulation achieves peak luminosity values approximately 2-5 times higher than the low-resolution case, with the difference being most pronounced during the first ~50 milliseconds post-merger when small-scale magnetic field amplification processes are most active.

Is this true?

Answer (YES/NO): NO